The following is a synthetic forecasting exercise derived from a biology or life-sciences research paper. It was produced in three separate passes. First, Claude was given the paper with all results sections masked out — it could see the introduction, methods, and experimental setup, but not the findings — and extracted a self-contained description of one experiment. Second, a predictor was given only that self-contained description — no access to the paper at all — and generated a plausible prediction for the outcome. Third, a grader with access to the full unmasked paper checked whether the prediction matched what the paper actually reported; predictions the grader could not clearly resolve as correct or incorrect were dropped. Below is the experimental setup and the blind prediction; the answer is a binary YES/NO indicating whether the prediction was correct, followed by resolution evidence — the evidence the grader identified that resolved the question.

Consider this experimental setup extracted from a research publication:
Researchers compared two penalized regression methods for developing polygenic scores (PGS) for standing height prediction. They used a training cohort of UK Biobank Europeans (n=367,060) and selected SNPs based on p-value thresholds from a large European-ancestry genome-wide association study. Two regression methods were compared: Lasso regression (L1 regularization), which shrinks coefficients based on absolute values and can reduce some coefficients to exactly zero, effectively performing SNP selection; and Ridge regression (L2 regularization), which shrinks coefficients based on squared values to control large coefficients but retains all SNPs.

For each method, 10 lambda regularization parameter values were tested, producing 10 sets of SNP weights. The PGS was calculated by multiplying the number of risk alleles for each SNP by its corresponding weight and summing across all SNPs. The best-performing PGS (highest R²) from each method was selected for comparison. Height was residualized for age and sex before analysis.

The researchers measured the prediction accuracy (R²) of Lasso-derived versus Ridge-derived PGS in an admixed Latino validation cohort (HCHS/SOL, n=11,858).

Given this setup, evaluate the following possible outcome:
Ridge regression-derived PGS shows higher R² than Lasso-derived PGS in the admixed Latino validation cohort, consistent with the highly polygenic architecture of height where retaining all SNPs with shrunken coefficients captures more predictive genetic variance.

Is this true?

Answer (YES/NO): NO